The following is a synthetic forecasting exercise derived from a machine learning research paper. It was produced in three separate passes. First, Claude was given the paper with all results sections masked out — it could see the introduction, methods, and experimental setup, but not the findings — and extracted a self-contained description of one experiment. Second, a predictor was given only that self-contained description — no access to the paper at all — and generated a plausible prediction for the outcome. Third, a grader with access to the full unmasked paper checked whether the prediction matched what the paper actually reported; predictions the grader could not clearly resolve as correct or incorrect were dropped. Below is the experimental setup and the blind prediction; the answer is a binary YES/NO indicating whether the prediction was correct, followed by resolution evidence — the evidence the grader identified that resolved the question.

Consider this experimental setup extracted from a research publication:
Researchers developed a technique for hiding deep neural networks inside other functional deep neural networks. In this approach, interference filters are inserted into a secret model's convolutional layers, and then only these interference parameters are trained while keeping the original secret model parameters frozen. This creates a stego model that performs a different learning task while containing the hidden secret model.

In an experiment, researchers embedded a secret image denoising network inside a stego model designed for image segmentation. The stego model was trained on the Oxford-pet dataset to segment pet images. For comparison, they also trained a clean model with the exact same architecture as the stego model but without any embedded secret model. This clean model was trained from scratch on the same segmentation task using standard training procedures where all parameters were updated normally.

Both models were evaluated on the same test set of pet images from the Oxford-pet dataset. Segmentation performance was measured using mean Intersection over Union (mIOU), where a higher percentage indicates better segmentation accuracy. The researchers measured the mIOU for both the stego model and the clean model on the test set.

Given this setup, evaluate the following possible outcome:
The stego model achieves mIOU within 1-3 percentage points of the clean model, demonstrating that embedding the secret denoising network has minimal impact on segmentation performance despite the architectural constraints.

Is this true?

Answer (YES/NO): YES